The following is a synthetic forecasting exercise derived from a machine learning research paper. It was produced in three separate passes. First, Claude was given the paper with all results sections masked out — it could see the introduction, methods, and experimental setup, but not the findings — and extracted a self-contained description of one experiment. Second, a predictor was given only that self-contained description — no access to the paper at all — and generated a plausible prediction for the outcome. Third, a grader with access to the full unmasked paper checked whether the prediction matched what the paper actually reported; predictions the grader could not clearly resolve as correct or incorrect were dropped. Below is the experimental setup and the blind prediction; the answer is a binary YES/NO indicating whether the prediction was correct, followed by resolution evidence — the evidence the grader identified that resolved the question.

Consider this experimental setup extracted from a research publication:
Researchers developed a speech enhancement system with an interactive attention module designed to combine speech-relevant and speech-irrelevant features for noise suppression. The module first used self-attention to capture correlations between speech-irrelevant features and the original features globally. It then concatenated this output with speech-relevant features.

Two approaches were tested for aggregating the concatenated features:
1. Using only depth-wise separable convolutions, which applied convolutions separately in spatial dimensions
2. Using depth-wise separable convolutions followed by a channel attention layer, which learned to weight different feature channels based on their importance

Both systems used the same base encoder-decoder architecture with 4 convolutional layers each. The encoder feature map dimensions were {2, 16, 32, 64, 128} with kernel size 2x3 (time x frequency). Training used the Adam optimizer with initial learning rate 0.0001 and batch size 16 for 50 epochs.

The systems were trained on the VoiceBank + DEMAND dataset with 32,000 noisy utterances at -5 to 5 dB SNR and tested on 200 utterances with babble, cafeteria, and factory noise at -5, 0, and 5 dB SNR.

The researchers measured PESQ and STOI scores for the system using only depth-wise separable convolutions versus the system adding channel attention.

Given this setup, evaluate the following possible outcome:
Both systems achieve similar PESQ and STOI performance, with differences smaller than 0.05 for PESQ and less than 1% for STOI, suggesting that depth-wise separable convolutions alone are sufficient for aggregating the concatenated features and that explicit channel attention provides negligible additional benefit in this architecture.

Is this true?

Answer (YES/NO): NO